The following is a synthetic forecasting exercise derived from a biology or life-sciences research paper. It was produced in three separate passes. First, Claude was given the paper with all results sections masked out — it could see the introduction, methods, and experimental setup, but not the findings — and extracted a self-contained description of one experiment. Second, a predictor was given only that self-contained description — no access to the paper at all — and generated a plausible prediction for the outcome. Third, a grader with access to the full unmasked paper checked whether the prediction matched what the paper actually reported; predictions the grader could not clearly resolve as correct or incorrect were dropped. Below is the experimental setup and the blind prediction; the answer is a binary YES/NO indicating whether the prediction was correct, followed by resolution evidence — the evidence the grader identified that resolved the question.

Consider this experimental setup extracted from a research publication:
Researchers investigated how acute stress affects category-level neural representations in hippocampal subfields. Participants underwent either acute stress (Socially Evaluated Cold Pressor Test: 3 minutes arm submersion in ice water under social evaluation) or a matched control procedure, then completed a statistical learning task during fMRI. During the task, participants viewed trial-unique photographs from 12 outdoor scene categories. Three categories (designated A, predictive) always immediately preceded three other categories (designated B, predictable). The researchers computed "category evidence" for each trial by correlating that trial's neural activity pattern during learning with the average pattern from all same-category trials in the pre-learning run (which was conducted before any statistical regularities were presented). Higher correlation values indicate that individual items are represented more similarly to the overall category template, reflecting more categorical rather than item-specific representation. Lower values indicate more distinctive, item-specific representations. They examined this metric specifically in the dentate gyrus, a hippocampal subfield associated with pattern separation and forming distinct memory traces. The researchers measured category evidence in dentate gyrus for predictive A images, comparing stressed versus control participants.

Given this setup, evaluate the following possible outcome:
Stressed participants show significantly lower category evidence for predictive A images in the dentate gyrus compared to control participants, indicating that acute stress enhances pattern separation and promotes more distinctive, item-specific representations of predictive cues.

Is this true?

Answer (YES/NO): NO